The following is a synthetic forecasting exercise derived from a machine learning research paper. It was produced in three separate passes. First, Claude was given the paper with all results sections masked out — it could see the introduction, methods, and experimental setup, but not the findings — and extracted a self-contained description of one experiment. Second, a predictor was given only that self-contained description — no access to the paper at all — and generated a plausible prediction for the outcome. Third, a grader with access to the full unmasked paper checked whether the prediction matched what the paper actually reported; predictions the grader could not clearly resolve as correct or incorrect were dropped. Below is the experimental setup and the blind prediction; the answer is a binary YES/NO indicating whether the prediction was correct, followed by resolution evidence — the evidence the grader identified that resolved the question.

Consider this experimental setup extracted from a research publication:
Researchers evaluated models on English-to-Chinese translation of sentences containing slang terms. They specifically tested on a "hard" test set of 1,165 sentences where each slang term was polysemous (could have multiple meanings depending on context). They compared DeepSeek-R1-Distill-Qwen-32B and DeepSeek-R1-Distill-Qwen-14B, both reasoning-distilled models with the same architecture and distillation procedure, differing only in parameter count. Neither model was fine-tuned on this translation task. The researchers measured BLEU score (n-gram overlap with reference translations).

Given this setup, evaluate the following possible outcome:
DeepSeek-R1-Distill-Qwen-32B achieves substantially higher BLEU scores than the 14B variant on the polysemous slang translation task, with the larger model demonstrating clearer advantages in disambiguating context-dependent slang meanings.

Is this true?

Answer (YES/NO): NO